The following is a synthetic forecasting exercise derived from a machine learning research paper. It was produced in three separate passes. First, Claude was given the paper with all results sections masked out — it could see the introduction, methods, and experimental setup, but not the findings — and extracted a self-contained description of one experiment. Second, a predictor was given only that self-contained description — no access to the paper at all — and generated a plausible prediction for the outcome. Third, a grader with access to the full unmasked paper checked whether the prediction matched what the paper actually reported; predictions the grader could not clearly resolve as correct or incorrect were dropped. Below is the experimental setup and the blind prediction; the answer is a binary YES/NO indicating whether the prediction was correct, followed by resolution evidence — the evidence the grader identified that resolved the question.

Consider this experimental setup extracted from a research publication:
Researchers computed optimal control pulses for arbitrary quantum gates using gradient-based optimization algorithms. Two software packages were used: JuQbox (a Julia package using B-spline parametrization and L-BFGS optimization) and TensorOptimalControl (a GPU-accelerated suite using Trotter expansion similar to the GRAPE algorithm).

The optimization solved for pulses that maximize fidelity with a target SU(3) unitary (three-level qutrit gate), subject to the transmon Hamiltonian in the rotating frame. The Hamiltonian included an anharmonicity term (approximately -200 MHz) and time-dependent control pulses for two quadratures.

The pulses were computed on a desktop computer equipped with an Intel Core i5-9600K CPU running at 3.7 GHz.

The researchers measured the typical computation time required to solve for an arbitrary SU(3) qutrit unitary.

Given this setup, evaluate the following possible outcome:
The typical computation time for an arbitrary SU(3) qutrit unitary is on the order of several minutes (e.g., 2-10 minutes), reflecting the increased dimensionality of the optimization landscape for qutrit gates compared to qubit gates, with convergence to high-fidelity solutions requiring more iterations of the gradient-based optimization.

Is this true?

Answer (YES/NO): NO